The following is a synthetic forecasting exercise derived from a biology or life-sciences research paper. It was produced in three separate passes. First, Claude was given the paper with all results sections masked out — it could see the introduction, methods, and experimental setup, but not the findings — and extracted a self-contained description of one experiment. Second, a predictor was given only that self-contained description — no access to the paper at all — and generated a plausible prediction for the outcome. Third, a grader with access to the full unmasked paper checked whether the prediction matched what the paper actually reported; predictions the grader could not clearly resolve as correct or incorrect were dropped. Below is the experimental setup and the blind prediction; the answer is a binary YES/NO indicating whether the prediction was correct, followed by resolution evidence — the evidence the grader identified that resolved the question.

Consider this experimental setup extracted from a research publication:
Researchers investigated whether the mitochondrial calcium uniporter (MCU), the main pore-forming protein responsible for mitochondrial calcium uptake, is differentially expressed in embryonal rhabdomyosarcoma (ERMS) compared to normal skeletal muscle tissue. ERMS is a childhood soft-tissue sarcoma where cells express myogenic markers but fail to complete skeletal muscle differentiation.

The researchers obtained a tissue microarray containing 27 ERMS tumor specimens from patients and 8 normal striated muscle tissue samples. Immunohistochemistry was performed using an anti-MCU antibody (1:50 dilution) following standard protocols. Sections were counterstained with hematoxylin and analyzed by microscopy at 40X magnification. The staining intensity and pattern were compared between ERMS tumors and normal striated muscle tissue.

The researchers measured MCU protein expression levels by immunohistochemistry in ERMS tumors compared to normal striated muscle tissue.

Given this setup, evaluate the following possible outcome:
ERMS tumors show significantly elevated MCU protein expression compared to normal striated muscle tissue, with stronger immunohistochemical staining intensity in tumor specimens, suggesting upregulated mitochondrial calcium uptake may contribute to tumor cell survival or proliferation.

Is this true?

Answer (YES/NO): YES